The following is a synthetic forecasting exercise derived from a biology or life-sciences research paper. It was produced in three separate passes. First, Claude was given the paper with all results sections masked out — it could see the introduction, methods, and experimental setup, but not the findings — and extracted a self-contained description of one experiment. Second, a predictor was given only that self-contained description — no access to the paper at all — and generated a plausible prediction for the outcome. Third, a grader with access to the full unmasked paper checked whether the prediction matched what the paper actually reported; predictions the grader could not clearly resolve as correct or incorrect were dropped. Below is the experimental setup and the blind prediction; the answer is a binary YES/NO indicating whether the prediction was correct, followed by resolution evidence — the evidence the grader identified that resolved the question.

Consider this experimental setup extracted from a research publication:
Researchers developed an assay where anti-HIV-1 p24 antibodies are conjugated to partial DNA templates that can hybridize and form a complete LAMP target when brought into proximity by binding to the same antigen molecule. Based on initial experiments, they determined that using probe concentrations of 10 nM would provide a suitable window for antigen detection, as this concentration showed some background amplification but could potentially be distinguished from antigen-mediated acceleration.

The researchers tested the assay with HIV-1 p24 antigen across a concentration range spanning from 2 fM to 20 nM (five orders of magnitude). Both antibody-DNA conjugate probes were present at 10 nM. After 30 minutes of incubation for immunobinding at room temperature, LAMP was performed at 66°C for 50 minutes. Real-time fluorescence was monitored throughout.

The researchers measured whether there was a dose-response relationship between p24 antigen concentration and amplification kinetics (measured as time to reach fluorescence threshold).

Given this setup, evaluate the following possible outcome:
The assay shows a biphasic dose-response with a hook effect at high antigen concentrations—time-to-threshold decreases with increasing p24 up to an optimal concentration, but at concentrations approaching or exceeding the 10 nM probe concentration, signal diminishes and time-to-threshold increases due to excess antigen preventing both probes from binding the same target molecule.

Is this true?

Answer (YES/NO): NO